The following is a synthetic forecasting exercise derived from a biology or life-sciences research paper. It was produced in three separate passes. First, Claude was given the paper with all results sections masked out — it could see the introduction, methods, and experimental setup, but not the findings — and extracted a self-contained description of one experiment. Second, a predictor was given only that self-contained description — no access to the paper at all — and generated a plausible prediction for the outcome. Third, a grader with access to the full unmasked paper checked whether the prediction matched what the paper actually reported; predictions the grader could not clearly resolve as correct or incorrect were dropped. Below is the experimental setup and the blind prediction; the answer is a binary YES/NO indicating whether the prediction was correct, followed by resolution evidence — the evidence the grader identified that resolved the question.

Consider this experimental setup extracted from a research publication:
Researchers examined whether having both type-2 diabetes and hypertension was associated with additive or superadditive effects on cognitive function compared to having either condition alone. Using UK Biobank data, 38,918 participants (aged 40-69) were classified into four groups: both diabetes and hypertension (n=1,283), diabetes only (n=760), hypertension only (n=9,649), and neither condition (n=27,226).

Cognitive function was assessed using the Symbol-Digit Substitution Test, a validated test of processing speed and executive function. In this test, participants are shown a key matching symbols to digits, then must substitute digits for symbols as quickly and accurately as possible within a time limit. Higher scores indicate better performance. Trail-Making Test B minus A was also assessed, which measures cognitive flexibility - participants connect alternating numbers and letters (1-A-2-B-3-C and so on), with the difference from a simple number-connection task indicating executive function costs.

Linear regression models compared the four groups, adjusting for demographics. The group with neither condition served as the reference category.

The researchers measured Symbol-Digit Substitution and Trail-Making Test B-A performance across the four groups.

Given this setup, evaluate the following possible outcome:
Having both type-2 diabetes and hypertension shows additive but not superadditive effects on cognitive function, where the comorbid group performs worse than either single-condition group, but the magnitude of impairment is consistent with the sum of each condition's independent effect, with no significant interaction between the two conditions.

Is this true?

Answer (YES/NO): NO